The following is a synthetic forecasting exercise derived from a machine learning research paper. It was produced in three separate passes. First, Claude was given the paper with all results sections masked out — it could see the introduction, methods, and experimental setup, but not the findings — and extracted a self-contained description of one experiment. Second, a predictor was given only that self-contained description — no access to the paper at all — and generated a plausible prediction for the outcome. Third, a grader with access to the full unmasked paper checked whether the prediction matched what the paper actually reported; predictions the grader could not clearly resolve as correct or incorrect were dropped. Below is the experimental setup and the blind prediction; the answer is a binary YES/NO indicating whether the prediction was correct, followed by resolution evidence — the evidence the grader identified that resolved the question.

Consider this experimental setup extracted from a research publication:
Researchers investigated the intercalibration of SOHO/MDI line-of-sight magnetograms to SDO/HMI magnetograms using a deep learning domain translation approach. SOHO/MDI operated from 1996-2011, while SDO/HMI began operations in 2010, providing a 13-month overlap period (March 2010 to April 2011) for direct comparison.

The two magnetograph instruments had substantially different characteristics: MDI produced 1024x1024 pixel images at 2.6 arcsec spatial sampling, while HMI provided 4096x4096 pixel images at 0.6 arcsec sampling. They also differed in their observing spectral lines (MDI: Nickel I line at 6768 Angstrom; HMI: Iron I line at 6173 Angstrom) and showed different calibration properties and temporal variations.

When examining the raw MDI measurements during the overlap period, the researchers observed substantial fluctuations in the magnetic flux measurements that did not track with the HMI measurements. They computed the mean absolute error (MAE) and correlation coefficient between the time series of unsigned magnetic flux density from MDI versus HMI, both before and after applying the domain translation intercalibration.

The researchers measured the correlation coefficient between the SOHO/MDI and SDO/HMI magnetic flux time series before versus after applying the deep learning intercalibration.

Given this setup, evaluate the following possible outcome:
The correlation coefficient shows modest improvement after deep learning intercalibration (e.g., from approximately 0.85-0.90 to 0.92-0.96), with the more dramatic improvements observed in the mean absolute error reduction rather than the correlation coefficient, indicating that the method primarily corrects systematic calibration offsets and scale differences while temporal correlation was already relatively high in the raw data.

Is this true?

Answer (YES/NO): NO